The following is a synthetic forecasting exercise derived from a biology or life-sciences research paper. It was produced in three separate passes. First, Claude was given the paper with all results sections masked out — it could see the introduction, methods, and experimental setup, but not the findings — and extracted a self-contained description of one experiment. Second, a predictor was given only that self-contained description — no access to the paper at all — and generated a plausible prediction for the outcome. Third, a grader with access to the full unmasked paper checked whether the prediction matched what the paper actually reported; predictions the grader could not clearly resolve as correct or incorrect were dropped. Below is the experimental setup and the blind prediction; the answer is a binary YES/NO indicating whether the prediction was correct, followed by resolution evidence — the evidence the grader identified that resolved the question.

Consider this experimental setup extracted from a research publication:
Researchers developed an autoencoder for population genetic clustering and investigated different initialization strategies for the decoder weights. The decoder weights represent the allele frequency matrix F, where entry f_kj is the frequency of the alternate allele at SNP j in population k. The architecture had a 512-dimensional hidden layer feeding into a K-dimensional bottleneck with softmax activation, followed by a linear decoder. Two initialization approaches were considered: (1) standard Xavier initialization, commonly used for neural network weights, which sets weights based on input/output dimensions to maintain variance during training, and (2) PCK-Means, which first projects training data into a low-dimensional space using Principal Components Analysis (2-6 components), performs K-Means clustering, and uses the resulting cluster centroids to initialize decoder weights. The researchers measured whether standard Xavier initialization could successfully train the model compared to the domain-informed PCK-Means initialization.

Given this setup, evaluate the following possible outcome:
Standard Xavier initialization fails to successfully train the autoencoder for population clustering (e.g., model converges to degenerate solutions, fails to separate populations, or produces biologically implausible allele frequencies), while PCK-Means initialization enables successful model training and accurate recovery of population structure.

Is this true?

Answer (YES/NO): YES